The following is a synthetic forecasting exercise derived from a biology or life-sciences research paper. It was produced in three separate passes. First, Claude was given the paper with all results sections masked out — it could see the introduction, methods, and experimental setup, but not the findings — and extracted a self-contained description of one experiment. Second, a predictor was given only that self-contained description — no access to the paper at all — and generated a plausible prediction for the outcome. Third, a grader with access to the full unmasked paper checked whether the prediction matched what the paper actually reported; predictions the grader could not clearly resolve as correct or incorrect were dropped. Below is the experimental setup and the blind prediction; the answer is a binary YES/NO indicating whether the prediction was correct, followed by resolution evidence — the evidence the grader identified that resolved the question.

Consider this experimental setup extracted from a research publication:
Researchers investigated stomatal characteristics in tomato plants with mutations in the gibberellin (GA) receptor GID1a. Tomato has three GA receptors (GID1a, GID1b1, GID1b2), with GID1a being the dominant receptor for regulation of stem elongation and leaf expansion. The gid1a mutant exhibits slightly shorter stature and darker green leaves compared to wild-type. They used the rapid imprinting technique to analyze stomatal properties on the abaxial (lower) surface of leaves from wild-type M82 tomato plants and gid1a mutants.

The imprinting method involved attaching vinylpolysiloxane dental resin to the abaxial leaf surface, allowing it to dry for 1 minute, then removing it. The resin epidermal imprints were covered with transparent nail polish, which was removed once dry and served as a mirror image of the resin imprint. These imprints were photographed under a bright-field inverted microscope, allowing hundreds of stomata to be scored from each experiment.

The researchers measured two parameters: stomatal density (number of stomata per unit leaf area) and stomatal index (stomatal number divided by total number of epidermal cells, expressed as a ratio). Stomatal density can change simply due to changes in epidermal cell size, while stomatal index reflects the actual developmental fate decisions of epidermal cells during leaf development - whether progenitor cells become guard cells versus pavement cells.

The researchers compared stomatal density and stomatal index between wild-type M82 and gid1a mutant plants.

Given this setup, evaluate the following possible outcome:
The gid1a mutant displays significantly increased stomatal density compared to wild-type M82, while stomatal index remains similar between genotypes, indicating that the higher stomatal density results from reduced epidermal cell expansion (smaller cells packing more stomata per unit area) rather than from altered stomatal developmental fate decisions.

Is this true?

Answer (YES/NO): NO